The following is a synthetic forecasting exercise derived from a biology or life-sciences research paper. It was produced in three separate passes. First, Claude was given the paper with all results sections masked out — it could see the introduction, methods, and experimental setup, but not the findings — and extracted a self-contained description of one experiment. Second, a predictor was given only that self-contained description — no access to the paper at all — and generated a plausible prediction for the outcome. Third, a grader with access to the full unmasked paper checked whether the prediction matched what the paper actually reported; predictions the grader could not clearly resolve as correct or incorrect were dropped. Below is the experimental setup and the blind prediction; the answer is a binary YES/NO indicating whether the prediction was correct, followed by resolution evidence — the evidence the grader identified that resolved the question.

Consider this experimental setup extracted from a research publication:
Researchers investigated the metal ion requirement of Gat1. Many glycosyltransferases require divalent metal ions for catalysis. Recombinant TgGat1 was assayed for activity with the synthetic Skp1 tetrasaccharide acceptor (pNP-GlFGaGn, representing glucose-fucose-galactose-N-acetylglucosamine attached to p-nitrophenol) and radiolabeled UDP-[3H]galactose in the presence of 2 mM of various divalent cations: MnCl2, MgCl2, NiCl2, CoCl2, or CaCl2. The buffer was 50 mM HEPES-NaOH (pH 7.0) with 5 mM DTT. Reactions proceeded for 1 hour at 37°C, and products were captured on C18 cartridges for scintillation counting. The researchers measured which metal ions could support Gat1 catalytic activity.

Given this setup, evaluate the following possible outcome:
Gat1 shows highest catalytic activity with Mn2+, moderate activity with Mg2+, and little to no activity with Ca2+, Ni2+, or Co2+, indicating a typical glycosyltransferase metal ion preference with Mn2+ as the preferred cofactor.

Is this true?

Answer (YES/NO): YES